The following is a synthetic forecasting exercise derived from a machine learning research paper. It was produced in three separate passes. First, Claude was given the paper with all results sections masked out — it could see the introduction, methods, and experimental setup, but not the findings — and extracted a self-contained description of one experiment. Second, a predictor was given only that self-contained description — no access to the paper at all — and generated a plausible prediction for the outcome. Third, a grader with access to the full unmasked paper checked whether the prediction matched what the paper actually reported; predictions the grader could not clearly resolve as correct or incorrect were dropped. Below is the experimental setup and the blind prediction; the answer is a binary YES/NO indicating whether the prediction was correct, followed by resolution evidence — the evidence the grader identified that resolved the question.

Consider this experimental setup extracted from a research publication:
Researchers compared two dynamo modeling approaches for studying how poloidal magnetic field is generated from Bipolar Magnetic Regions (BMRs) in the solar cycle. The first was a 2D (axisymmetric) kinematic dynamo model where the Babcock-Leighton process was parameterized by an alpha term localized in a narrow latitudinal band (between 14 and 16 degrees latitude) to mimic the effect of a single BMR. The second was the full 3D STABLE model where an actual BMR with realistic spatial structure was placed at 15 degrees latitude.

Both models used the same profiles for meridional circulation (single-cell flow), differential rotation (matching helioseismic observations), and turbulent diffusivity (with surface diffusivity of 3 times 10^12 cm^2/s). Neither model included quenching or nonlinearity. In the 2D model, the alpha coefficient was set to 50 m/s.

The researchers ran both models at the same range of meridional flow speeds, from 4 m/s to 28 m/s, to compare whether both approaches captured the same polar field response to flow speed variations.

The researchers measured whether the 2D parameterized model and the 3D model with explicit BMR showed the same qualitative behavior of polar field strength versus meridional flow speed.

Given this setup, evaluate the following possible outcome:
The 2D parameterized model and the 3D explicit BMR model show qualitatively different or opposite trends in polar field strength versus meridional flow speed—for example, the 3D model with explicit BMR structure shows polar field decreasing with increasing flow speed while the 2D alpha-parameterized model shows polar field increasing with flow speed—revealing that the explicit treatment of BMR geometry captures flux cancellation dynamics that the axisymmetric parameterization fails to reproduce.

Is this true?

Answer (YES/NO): YES